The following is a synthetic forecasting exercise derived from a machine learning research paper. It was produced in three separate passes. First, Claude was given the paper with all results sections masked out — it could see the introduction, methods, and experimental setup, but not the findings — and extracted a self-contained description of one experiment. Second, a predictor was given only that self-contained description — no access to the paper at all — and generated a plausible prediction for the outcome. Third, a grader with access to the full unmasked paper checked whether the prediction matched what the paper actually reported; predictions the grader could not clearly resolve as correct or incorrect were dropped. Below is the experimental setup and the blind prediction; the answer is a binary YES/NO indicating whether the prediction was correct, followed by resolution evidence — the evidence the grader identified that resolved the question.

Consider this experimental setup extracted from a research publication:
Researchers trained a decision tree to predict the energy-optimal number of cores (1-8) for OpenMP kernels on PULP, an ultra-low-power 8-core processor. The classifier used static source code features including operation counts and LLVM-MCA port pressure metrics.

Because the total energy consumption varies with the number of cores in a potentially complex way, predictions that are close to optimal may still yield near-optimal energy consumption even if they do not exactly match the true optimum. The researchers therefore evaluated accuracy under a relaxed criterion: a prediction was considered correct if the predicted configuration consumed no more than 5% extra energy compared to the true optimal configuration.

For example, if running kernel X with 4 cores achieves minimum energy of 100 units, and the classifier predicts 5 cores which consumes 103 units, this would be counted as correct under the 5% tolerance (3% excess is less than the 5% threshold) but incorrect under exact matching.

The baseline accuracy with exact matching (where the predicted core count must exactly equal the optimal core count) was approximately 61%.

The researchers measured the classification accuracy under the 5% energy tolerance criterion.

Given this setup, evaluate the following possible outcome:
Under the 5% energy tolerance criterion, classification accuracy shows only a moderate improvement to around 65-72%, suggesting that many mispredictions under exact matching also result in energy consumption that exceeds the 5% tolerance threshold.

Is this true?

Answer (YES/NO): NO